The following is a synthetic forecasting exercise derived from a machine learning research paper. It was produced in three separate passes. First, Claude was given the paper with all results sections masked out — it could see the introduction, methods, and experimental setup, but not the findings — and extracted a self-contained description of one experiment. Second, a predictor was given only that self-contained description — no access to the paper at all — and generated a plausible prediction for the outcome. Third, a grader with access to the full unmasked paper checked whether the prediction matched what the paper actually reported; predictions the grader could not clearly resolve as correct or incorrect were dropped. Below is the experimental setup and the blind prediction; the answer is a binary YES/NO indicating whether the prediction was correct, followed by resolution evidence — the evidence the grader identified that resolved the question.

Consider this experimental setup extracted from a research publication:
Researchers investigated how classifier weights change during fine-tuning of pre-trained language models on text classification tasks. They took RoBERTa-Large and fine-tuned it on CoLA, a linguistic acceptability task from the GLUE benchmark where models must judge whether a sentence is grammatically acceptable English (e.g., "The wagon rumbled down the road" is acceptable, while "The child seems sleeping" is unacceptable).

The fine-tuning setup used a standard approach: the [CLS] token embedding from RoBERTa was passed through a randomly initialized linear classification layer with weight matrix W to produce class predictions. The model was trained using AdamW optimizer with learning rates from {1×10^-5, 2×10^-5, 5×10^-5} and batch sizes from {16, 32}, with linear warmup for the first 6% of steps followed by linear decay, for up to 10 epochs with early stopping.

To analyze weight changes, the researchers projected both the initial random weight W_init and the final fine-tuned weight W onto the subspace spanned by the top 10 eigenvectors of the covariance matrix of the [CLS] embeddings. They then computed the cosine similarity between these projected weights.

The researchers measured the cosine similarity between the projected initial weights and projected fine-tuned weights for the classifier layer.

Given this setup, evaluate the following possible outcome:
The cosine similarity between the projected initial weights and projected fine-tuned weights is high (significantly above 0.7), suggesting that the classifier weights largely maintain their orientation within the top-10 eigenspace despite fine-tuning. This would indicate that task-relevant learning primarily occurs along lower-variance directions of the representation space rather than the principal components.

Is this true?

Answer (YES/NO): YES